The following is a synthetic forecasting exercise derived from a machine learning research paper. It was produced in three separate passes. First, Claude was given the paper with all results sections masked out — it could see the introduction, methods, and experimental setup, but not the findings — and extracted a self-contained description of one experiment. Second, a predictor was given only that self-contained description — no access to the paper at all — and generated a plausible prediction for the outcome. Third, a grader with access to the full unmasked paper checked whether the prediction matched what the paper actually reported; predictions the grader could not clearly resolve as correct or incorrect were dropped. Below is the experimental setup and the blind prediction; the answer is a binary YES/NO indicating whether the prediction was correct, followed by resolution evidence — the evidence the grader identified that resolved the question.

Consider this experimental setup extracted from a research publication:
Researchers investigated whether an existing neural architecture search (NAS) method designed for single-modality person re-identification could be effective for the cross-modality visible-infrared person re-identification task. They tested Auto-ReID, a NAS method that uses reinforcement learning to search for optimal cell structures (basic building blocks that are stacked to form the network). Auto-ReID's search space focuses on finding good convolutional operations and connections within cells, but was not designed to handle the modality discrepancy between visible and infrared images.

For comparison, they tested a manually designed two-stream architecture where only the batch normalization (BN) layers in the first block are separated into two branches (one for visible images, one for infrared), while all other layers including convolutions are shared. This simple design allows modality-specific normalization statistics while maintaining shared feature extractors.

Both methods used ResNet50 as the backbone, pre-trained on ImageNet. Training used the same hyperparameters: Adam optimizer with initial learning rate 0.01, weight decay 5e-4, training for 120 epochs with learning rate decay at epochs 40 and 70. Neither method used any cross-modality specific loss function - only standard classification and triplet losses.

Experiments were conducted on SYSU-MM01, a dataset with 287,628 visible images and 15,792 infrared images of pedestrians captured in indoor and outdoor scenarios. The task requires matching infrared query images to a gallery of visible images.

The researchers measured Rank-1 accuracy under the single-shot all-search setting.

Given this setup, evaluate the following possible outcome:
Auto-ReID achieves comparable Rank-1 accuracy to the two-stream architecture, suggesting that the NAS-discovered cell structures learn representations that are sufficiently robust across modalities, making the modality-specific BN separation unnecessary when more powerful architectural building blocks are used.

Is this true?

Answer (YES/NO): NO